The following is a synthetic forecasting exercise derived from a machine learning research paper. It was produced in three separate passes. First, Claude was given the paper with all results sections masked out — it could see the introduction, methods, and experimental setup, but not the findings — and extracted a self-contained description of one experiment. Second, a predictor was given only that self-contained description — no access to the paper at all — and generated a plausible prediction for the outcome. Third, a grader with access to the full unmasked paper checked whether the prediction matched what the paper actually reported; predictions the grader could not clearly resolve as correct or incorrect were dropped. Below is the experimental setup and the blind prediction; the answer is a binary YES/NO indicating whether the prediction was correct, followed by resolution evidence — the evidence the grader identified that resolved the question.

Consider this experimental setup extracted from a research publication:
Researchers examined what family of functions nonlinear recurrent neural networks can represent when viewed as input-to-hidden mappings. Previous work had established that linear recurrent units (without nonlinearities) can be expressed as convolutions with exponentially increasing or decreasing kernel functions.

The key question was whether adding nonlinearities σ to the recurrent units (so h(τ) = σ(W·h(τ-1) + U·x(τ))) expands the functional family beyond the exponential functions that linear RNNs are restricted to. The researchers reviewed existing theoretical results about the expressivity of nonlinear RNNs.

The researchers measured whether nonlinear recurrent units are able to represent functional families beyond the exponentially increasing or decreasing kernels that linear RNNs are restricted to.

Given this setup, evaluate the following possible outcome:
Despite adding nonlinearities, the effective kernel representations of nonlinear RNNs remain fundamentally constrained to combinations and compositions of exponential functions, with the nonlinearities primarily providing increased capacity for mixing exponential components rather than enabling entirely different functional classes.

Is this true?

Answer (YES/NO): YES